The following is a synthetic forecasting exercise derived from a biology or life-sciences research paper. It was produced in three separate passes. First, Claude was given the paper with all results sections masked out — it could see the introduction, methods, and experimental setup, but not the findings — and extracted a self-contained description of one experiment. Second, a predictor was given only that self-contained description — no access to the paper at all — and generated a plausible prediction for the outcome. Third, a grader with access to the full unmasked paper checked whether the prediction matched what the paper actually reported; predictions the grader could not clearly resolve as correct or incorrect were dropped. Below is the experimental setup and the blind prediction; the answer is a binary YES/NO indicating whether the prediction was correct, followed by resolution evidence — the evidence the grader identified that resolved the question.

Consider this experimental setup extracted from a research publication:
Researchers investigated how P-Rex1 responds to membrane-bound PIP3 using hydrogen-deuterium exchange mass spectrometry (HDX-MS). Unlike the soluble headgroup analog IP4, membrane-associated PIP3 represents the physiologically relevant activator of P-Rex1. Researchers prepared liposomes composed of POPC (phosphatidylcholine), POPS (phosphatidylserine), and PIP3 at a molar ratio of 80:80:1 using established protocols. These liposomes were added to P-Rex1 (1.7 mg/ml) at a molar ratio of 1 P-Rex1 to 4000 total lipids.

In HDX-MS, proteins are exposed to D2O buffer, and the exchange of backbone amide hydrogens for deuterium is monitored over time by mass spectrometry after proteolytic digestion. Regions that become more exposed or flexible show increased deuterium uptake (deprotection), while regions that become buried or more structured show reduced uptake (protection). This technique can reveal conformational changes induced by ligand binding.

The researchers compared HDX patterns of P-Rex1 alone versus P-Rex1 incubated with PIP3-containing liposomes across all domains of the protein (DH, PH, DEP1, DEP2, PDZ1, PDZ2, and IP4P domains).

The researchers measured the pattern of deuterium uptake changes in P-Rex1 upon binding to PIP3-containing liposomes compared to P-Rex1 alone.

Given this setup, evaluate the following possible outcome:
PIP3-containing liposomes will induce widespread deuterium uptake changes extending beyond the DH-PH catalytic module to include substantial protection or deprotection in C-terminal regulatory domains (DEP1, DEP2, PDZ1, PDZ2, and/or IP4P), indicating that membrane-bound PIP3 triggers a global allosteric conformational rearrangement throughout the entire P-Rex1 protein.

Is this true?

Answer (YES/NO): YES